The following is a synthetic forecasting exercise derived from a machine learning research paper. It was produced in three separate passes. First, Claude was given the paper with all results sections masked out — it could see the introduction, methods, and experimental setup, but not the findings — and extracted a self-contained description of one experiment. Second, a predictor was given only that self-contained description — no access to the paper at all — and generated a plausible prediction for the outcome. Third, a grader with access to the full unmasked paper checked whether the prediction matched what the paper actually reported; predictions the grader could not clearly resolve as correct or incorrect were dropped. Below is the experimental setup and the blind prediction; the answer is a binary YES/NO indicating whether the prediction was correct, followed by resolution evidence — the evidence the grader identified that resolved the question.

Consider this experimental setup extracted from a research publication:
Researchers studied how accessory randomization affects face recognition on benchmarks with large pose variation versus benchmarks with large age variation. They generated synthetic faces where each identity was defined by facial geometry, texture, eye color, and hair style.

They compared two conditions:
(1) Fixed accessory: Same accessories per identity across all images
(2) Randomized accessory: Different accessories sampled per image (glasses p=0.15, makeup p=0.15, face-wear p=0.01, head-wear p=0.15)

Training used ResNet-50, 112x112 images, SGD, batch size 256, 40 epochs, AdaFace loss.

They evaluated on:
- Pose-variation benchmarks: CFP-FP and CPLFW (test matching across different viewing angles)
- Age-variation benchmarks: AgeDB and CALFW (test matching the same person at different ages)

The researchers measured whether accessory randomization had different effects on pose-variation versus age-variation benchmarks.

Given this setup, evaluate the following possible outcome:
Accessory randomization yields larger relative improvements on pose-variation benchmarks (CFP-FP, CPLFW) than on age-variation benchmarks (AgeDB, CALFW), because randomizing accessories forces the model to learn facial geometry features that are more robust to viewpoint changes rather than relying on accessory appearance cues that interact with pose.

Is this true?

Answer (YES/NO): NO